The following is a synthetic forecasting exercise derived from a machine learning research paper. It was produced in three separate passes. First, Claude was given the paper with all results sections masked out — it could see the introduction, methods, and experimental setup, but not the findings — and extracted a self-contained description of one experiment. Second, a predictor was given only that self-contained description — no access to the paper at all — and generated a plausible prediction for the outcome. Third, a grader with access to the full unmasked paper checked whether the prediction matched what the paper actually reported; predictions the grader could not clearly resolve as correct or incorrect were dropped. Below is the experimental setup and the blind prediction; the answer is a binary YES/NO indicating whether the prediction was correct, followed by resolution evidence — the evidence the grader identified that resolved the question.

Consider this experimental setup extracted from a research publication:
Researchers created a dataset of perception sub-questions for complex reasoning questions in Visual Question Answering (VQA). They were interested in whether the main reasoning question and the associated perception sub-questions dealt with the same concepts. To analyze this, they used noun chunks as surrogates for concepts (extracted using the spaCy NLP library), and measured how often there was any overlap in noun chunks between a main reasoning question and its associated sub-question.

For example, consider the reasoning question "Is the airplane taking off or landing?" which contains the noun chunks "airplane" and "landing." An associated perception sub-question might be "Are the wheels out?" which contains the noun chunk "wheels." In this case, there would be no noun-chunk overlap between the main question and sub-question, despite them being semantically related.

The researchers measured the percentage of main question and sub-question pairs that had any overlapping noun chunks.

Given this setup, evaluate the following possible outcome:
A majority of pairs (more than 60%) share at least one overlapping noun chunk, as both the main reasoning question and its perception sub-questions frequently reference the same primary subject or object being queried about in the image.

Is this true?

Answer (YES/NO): NO